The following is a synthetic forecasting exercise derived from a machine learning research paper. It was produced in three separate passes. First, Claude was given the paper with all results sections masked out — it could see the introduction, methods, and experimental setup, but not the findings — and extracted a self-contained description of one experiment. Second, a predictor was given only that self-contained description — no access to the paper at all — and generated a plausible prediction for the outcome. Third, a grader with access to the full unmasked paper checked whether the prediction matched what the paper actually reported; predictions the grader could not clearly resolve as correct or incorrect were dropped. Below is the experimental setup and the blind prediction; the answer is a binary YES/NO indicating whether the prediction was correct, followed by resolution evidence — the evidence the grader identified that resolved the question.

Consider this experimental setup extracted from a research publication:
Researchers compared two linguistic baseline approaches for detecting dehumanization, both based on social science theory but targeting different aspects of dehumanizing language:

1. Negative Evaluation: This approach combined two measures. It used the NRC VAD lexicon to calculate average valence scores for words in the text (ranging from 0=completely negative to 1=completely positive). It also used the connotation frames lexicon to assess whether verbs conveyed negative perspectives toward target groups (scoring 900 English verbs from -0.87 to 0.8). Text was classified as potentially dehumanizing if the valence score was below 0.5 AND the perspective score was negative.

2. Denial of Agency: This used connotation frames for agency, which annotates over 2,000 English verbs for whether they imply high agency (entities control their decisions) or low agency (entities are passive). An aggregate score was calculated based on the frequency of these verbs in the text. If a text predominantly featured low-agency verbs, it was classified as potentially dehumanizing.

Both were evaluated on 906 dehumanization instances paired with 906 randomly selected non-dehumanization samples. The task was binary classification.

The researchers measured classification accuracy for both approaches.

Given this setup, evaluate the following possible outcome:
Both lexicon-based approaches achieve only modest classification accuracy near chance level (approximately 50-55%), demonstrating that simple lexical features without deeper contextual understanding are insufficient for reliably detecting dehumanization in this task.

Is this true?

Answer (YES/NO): YES